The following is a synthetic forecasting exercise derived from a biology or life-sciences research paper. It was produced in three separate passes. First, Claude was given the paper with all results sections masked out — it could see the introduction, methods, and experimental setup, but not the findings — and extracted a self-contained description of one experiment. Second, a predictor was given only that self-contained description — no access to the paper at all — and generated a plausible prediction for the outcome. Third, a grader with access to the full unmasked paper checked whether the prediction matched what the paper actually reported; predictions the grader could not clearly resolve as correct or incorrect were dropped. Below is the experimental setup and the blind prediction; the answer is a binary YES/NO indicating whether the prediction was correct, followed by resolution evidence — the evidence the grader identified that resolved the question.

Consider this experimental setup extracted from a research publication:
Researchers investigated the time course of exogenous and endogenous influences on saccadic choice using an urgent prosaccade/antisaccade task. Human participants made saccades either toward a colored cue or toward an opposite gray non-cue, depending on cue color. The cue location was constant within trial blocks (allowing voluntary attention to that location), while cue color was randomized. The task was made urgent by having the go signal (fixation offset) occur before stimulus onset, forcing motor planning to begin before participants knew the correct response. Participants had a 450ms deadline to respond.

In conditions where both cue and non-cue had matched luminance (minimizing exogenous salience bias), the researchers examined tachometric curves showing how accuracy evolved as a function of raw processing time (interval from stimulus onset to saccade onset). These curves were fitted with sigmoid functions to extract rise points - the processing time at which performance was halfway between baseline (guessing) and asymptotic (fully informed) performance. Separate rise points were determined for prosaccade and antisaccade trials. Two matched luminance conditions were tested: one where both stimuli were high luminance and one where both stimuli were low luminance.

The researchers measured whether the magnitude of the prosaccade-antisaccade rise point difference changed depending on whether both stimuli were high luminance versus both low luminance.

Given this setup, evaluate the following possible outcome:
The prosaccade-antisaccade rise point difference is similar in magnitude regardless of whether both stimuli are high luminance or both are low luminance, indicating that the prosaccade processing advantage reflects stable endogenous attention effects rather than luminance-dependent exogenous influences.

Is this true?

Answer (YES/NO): YES